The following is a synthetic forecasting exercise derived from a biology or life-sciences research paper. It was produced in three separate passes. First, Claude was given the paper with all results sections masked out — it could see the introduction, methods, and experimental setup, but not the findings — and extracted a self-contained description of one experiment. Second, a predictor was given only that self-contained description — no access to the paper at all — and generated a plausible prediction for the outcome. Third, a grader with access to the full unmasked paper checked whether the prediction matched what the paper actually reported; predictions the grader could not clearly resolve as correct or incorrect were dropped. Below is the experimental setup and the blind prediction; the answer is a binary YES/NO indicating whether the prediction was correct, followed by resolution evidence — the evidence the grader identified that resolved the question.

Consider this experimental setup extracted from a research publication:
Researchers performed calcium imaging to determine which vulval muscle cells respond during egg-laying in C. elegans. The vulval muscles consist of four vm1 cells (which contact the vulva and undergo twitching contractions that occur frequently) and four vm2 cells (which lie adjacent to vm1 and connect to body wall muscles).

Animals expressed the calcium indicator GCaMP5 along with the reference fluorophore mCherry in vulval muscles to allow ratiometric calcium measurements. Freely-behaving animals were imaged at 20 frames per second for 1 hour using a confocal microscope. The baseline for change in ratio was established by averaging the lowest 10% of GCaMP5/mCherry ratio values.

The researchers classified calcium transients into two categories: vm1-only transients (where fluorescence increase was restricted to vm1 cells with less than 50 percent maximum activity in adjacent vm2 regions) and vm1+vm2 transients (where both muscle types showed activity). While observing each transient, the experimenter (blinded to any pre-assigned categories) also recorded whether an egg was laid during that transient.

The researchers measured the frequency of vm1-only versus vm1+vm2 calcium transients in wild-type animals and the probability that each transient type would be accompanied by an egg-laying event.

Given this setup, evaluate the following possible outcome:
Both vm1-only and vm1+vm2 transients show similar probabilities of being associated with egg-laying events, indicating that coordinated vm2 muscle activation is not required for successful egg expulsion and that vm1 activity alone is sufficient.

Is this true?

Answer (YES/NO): NO